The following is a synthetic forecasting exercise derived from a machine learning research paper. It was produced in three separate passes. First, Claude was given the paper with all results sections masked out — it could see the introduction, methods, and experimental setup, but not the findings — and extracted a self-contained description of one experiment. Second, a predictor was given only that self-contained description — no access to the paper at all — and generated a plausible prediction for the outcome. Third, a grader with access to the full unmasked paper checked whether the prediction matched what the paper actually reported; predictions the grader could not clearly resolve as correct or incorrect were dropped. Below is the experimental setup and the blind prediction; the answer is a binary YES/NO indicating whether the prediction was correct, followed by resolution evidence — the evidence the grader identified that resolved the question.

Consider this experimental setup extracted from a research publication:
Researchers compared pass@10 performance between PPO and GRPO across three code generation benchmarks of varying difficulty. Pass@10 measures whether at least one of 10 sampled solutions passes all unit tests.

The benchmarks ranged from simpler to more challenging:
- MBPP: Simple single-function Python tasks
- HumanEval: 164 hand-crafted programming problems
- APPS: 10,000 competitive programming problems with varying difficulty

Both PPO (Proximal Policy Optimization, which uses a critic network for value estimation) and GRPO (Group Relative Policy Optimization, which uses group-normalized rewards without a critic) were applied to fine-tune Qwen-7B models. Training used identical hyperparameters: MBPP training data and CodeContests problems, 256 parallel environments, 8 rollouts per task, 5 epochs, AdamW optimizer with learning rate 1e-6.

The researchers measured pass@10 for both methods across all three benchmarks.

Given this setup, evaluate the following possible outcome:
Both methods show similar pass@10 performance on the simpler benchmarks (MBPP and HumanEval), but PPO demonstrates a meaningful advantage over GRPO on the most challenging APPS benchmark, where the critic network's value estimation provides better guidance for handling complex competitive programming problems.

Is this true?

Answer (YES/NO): NO